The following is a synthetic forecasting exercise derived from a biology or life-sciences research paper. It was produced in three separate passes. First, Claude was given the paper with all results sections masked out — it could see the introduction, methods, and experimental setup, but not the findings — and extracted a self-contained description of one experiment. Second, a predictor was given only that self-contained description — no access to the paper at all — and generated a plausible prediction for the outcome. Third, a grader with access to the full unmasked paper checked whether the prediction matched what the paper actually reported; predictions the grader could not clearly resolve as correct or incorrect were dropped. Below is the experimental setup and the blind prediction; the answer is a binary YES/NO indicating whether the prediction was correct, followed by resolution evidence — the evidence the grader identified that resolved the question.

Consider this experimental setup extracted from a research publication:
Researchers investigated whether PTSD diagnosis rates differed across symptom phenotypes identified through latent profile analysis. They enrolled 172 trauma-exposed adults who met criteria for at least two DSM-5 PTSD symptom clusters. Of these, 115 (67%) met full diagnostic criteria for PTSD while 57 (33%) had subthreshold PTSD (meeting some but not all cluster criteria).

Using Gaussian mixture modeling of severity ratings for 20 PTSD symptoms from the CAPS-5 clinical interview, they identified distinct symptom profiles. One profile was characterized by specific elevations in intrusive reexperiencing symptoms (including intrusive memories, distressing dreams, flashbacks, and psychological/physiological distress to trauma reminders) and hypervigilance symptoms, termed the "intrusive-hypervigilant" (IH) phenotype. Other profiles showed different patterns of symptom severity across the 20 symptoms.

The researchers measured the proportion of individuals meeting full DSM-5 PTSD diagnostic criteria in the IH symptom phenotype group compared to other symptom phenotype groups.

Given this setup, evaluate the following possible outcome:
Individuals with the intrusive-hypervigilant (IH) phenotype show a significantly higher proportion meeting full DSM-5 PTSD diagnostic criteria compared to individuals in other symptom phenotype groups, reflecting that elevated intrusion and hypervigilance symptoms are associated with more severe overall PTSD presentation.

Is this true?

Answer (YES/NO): NO